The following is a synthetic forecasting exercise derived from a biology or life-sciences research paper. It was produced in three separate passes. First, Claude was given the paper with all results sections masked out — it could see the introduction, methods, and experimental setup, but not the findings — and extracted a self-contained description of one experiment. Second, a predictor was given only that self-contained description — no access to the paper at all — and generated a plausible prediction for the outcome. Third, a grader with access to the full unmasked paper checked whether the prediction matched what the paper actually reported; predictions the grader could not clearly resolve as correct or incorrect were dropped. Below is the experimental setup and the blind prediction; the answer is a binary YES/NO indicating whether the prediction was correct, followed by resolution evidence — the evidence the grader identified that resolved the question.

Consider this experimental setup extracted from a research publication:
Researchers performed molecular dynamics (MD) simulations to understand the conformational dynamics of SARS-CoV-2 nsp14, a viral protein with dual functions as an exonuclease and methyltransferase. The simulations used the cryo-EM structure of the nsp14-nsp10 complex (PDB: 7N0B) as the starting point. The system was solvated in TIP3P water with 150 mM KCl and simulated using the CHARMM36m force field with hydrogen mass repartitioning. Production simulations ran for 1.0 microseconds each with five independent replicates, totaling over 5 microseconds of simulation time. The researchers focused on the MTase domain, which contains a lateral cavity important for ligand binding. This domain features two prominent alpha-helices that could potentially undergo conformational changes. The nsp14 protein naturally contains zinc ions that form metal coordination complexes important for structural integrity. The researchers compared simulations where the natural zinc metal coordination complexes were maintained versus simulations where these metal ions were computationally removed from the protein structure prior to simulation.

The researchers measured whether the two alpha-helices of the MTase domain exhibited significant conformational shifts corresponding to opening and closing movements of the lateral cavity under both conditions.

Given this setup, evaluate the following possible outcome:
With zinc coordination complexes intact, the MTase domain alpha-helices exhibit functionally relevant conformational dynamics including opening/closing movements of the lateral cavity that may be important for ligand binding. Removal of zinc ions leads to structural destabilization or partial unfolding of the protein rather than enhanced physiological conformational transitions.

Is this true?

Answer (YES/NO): NO